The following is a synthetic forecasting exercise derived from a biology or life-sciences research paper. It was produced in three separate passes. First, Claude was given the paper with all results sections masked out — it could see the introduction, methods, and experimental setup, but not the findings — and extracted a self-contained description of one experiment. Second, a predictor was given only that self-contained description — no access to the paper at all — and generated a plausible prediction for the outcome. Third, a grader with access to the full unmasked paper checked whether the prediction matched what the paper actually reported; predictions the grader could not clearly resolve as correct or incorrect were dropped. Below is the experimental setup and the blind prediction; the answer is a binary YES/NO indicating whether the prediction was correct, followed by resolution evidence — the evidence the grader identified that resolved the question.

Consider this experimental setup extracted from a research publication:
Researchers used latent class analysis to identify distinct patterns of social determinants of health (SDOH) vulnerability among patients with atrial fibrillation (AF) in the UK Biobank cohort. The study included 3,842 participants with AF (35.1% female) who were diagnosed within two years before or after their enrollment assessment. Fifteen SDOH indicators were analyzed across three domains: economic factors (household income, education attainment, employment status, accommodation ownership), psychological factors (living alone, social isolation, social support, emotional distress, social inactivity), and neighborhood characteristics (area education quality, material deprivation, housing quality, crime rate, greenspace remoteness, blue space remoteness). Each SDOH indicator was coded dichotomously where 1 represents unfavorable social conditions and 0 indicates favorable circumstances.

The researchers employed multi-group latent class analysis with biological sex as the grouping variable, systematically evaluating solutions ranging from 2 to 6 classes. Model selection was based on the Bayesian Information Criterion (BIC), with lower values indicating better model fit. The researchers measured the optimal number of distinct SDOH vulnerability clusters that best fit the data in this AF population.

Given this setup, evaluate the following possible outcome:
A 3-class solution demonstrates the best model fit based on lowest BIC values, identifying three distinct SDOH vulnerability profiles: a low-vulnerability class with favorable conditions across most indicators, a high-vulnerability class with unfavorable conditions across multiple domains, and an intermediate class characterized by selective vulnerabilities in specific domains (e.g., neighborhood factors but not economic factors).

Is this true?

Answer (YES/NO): NO